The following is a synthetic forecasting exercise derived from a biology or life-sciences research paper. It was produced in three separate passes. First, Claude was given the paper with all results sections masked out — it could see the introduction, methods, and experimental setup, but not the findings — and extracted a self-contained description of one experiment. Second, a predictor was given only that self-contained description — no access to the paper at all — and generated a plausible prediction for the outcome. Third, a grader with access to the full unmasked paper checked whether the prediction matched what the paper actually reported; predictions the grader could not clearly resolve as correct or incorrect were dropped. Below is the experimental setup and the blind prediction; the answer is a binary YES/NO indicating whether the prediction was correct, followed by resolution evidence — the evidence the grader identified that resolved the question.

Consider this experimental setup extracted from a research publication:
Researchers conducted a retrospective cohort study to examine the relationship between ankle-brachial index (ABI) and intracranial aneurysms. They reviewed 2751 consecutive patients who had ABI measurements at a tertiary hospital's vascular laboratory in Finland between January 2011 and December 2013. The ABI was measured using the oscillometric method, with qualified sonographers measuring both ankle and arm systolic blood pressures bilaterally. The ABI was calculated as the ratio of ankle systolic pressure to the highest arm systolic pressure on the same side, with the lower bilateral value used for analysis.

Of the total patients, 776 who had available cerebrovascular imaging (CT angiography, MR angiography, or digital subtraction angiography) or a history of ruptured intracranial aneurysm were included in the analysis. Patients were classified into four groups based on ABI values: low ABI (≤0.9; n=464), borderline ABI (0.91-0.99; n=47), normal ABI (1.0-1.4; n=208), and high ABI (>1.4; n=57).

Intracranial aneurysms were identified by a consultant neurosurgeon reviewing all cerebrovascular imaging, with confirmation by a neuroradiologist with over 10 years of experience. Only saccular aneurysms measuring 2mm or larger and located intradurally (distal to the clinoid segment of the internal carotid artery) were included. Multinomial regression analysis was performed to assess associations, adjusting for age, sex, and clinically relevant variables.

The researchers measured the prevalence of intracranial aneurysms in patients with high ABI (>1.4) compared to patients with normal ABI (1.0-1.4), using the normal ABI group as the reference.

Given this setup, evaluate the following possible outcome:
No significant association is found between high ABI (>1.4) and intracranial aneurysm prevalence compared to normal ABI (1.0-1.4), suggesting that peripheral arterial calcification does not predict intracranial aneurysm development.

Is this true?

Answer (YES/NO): YES